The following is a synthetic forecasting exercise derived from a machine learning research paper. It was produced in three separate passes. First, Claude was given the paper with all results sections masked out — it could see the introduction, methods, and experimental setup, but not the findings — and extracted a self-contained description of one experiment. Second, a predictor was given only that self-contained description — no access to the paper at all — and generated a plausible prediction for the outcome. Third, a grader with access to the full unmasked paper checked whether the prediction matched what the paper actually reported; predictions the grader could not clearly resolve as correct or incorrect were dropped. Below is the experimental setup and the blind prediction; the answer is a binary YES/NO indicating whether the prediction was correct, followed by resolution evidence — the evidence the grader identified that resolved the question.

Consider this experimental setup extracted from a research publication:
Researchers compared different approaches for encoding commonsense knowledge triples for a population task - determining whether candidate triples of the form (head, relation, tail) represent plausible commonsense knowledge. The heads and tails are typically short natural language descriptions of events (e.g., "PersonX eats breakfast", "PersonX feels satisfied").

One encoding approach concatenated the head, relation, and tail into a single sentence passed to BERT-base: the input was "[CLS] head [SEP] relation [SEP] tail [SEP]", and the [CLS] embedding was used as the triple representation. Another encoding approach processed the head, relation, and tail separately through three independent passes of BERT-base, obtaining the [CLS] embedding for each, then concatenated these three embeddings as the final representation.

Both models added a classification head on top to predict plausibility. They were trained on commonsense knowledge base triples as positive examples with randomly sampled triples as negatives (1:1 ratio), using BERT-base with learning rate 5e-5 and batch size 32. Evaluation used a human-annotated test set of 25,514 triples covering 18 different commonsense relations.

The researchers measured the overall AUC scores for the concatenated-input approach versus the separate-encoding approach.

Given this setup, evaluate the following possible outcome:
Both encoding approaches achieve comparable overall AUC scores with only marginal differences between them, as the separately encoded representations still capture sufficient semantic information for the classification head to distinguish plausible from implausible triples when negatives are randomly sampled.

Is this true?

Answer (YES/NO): NO